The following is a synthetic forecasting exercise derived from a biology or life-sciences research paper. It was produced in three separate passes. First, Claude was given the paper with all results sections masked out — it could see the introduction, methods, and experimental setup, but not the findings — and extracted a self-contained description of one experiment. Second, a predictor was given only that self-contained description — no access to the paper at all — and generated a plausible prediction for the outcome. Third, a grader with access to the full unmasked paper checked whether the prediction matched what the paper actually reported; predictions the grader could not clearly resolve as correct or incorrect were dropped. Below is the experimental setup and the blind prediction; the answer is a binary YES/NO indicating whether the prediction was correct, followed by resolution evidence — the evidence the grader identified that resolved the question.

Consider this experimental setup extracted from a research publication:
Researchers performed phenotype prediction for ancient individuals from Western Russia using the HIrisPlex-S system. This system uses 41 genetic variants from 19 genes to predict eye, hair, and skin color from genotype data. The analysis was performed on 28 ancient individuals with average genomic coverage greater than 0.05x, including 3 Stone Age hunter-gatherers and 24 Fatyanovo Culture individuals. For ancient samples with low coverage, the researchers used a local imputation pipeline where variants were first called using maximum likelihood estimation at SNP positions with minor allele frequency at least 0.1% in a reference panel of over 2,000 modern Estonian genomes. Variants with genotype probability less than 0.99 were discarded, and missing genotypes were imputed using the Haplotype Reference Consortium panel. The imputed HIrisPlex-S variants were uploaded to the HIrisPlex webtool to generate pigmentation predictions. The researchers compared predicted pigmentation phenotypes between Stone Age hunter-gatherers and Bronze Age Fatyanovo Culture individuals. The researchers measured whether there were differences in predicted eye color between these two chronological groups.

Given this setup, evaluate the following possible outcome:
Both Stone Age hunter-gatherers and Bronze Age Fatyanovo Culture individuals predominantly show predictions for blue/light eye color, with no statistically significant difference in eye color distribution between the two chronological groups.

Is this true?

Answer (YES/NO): NO